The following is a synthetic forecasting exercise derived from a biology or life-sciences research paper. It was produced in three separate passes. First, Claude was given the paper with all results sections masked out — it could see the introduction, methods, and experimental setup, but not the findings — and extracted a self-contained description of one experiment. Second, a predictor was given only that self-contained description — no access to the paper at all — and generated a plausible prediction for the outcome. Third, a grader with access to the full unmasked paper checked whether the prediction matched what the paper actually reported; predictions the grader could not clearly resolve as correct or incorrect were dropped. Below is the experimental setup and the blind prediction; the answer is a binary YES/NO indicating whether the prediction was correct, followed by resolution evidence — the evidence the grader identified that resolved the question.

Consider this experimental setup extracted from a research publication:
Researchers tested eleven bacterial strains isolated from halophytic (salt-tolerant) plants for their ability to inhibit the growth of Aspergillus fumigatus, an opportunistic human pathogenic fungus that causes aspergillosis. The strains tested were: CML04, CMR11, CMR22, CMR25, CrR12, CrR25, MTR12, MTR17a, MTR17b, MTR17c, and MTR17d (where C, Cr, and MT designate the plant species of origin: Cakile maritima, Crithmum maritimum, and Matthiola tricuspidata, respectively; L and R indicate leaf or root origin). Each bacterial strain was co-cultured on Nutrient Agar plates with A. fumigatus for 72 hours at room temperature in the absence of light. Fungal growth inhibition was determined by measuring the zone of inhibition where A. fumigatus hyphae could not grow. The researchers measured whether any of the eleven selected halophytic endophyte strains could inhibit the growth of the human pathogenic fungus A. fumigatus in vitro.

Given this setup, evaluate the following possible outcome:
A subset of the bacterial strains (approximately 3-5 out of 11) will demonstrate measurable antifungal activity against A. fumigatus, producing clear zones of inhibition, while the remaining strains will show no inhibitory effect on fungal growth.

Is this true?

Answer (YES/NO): YES